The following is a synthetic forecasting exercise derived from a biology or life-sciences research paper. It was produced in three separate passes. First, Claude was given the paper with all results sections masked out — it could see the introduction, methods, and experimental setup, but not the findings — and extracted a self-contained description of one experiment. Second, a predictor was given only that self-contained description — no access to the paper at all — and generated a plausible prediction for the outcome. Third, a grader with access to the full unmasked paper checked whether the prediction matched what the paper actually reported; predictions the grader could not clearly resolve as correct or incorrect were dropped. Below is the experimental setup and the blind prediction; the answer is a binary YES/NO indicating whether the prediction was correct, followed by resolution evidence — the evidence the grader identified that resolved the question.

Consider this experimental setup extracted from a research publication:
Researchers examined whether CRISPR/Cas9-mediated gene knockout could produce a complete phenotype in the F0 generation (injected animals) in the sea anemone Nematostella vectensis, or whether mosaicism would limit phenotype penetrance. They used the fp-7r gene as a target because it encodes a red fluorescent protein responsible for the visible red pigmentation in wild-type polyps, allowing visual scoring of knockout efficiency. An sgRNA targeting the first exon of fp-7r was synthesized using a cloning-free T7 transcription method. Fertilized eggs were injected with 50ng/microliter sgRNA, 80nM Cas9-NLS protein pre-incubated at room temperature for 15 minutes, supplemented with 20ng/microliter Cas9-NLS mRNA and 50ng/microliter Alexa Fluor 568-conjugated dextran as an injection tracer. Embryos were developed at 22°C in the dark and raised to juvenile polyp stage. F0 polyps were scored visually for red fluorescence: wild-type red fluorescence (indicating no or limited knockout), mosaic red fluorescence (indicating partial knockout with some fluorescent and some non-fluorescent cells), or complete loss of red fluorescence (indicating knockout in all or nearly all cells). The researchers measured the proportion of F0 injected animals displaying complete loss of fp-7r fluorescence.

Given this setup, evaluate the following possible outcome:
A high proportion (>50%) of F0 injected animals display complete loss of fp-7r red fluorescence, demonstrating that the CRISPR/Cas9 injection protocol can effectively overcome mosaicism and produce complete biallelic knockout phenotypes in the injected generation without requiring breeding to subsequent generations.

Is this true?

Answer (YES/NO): NO